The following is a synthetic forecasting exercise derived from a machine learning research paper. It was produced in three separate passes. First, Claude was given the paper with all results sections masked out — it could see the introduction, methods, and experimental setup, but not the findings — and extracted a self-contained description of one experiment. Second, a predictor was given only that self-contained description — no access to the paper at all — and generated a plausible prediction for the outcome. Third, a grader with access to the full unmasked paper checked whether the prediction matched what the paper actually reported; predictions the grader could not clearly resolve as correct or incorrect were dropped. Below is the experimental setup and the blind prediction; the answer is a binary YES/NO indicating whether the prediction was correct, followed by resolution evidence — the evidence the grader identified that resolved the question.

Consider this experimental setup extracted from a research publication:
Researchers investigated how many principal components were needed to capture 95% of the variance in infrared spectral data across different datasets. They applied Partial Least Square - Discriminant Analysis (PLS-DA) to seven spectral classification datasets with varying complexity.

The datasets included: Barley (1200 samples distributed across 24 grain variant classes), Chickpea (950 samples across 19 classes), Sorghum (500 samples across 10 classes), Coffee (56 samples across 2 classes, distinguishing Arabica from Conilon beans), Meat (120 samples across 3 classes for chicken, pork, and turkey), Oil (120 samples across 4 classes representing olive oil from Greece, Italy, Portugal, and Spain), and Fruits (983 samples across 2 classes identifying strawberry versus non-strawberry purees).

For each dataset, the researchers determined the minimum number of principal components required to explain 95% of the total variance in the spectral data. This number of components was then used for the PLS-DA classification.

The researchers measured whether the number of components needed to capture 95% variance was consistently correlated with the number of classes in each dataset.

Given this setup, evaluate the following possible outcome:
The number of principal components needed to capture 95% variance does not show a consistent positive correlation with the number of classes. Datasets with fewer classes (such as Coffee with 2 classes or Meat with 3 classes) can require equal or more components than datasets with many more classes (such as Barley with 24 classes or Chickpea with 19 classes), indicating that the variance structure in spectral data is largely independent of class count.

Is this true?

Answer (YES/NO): YES